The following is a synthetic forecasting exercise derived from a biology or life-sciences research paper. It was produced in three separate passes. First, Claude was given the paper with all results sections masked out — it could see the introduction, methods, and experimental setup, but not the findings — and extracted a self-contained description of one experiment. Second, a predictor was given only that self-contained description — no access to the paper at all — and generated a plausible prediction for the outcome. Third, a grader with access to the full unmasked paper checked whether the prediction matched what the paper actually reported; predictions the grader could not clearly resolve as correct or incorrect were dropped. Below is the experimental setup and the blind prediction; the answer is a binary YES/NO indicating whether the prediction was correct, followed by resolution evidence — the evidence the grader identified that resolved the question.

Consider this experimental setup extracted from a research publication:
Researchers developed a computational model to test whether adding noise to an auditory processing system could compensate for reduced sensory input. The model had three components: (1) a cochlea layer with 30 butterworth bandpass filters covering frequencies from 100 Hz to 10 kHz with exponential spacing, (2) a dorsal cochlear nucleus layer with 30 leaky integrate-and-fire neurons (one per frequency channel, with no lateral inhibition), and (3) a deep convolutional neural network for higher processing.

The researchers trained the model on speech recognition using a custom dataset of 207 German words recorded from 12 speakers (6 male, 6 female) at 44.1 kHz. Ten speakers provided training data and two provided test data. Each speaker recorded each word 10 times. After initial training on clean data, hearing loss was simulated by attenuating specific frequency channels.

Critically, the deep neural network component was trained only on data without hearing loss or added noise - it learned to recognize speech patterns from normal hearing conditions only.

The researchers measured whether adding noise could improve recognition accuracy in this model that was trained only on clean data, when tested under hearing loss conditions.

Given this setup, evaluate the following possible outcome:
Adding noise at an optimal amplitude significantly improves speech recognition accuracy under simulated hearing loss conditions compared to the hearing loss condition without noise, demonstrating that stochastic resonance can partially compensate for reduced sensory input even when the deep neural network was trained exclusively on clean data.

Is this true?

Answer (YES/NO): YES